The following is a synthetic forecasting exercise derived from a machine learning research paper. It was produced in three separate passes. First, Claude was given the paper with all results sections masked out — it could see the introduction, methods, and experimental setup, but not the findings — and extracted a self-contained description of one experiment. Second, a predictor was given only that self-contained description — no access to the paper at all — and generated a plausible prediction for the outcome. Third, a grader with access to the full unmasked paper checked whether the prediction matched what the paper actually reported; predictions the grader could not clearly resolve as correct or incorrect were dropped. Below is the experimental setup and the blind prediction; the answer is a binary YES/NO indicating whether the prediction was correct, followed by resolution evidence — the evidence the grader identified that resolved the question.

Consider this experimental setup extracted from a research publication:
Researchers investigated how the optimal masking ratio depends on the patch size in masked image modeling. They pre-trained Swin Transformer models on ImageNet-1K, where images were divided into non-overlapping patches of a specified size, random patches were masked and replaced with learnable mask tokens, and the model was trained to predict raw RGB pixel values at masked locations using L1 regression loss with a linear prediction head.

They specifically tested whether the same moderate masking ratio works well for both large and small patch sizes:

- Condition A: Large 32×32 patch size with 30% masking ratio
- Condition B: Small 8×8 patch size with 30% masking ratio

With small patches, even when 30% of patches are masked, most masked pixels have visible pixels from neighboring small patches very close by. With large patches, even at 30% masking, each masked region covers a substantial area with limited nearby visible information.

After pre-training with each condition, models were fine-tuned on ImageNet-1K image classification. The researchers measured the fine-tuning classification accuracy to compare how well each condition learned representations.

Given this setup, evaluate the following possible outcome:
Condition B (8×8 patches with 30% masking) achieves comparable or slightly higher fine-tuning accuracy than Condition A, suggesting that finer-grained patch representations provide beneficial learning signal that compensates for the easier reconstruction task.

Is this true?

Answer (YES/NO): NO